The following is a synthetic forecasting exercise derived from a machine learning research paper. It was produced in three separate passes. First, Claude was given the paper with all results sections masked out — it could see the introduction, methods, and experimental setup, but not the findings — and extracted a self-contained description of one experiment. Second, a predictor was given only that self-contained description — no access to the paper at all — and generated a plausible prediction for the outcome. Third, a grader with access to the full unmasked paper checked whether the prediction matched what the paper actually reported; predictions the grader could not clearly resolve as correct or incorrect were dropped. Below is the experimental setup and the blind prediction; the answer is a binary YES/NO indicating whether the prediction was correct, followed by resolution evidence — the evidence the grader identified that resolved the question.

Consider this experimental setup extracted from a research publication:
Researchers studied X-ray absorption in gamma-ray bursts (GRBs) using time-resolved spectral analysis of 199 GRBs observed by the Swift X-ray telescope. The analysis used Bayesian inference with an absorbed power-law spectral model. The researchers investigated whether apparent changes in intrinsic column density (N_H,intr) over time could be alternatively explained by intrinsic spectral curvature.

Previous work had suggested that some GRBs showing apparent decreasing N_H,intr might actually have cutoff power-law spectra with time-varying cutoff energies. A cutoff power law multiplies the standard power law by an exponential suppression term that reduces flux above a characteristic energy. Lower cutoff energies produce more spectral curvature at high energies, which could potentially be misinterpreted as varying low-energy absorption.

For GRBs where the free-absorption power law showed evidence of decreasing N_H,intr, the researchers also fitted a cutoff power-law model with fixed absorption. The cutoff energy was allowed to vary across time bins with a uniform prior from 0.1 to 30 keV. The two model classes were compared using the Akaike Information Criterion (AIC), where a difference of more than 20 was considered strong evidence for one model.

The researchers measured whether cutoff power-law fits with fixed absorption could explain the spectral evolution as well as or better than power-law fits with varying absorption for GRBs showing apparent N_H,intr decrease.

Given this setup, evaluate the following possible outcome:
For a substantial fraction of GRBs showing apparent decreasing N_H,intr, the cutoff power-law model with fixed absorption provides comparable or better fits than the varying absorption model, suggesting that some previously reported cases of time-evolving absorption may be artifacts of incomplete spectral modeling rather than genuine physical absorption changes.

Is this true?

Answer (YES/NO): YES